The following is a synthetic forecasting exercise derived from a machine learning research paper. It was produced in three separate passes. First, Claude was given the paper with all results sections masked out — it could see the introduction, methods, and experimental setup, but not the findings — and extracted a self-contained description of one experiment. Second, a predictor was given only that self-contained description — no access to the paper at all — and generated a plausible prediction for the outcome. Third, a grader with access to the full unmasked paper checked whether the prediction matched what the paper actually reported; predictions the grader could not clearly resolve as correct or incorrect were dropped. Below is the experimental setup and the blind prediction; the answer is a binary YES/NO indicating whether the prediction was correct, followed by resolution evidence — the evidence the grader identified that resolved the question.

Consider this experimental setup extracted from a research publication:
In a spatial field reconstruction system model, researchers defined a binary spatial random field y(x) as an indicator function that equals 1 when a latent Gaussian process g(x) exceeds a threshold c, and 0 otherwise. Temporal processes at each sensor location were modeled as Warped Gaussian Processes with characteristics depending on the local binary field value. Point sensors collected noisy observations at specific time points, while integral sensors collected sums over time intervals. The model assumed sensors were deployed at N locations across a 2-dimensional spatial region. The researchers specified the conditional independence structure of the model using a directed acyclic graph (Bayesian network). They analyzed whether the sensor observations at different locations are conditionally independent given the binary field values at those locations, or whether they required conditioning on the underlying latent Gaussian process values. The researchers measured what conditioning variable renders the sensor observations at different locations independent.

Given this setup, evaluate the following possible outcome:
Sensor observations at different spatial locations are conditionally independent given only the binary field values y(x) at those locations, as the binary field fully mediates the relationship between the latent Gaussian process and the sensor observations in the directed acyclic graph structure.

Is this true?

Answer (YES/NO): NO